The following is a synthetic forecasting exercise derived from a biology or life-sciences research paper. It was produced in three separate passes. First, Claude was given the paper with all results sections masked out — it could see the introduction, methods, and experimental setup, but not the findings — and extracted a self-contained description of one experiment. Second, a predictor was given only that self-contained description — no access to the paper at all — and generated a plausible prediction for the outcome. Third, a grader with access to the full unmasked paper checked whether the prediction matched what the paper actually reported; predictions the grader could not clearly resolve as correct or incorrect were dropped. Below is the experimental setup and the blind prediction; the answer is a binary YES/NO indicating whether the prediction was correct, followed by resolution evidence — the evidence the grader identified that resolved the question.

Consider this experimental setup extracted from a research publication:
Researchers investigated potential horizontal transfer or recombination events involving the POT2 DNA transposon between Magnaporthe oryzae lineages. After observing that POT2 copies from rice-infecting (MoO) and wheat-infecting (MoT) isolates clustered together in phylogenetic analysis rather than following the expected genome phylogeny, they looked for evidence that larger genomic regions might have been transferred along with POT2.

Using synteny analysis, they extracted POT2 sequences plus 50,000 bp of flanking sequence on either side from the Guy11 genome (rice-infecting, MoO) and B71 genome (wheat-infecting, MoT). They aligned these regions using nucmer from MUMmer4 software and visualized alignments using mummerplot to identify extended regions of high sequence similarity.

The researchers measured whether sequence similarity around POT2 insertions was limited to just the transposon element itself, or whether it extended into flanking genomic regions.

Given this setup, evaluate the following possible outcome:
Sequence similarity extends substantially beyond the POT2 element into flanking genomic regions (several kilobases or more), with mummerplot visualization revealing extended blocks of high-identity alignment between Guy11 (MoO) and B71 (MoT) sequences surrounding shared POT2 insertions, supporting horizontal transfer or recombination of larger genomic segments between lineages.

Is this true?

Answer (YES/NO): NO